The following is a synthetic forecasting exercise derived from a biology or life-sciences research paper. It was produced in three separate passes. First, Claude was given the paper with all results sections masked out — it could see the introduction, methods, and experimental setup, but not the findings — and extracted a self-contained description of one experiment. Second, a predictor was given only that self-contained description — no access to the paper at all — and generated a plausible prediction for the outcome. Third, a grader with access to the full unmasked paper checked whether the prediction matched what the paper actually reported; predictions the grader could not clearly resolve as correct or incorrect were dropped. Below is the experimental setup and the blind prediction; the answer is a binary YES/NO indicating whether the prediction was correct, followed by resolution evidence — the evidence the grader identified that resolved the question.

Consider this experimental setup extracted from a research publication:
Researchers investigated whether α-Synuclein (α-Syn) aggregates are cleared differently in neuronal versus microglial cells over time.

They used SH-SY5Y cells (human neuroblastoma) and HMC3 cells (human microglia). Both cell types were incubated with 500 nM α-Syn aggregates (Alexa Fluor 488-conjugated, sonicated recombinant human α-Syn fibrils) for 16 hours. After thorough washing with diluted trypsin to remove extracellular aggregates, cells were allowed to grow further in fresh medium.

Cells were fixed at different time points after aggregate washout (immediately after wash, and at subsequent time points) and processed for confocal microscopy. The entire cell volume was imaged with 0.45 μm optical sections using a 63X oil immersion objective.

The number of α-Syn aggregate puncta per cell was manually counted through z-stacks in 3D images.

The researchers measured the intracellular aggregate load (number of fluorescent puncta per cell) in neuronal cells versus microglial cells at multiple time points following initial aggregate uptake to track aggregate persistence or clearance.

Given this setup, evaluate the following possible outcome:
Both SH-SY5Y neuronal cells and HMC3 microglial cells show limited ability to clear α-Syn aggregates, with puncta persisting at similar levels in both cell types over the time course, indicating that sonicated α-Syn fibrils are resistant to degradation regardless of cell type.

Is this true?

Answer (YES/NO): NO